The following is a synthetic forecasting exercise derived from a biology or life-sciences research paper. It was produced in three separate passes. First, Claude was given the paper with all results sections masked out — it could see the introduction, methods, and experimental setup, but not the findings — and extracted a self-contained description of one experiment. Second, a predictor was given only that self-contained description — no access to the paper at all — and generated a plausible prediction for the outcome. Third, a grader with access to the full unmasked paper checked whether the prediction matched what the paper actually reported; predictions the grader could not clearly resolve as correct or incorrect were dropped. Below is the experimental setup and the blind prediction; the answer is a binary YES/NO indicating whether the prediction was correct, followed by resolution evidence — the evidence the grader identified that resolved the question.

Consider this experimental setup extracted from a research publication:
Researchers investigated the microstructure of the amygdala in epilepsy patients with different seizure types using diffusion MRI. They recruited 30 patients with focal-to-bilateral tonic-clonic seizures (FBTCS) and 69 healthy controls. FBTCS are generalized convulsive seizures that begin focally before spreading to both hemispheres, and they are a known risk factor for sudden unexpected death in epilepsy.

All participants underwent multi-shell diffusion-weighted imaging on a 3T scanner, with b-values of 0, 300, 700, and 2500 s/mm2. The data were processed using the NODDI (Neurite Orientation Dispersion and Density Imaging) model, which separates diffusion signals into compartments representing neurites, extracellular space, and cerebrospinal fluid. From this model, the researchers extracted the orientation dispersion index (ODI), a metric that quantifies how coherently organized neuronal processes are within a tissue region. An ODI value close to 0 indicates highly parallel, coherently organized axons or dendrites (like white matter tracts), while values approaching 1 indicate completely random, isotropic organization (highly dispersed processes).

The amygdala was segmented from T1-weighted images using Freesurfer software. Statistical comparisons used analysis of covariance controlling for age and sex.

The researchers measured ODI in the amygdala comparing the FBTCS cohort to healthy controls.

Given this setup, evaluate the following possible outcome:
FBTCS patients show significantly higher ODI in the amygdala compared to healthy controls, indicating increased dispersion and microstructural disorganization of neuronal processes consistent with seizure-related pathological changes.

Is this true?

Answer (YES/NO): NO